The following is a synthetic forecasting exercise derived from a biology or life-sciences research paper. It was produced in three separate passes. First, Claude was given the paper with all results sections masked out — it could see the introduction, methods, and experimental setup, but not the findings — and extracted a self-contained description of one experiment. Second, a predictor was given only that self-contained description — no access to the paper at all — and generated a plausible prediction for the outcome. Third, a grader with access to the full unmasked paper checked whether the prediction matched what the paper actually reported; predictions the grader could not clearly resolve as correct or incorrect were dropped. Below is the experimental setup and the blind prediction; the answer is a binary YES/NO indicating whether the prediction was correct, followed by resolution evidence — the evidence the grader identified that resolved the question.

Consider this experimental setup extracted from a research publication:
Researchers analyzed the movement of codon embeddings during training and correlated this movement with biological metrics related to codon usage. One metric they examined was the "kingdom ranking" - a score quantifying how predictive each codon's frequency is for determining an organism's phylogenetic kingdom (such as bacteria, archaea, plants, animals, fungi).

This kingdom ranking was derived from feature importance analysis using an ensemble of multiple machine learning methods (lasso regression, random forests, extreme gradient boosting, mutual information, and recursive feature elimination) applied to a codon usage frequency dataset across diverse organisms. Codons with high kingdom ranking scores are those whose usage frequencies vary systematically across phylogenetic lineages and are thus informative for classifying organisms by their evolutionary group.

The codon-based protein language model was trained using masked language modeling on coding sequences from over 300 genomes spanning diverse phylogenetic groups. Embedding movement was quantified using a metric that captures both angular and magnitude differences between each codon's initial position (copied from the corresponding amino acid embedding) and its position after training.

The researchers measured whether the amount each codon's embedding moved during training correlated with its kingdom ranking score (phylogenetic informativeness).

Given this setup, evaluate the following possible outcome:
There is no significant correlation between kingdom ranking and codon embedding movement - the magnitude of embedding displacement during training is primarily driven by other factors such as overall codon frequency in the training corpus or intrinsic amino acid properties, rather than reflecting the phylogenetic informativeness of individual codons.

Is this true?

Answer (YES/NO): YES